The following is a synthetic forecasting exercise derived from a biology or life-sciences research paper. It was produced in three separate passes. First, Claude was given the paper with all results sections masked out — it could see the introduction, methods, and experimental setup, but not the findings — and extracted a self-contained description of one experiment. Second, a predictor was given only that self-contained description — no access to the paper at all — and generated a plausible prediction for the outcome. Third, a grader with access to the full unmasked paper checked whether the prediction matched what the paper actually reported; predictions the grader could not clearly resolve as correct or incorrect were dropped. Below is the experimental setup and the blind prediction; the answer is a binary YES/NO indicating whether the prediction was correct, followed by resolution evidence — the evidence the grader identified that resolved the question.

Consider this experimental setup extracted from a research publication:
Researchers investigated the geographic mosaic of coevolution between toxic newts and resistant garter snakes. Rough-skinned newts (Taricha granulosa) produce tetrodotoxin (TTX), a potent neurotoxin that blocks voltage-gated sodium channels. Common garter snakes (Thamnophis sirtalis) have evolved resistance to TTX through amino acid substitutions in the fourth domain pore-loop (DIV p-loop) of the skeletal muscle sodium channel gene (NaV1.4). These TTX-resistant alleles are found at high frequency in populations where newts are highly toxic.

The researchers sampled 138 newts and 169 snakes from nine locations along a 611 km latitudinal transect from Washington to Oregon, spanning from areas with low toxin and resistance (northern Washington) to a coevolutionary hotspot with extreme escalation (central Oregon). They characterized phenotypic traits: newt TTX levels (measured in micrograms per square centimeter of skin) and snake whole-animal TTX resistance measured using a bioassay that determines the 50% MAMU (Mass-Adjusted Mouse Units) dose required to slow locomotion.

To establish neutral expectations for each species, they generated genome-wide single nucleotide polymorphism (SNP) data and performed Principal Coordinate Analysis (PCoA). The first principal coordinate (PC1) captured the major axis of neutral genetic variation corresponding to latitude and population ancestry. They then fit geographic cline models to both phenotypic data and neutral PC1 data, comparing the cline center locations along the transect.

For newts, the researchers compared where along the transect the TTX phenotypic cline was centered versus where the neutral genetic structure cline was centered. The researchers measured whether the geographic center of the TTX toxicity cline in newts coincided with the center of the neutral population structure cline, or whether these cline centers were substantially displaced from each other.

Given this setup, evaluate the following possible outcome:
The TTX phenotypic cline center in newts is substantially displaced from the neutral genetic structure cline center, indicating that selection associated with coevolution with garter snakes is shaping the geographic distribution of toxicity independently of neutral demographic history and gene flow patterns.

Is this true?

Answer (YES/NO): NO